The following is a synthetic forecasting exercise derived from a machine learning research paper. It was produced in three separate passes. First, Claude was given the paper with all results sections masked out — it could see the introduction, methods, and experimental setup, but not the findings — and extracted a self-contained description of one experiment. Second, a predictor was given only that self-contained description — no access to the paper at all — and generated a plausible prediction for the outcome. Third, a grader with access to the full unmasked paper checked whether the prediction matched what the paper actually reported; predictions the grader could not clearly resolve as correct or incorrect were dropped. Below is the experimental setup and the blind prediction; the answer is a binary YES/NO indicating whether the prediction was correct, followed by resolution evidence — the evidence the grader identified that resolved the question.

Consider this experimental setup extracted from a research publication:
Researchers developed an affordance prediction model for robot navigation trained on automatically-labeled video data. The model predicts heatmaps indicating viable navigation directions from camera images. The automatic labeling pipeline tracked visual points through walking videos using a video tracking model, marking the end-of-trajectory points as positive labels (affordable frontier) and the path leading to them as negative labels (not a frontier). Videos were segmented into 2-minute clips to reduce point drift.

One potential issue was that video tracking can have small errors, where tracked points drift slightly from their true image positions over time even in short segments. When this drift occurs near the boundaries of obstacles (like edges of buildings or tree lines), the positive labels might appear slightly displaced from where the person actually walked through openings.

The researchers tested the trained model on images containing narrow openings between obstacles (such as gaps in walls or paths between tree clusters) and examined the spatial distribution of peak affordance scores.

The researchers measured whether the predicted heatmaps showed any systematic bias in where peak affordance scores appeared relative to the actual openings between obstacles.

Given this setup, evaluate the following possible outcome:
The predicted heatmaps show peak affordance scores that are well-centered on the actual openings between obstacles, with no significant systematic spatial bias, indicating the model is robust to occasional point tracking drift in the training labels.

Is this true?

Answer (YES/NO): NO